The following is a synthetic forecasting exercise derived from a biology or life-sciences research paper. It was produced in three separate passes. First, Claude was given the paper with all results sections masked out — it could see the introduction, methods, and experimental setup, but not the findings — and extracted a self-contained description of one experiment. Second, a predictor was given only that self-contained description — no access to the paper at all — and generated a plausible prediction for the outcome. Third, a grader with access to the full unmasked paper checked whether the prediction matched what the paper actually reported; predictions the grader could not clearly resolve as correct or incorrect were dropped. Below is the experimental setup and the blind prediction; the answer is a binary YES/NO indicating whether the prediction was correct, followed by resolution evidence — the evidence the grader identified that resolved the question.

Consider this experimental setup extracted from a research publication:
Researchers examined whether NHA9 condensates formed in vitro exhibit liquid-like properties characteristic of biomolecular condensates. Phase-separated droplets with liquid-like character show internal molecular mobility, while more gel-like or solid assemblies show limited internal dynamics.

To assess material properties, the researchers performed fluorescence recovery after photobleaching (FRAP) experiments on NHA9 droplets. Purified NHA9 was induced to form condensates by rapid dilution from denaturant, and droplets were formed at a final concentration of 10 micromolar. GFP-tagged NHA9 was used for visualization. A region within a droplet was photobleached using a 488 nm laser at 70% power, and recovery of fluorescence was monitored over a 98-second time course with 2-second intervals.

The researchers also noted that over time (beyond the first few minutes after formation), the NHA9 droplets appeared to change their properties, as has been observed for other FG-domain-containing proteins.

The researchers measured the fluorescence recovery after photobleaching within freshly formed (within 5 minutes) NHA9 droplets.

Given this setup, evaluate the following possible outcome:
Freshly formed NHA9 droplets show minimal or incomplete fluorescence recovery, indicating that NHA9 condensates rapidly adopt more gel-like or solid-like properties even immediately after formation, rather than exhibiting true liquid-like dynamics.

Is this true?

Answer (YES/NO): NO